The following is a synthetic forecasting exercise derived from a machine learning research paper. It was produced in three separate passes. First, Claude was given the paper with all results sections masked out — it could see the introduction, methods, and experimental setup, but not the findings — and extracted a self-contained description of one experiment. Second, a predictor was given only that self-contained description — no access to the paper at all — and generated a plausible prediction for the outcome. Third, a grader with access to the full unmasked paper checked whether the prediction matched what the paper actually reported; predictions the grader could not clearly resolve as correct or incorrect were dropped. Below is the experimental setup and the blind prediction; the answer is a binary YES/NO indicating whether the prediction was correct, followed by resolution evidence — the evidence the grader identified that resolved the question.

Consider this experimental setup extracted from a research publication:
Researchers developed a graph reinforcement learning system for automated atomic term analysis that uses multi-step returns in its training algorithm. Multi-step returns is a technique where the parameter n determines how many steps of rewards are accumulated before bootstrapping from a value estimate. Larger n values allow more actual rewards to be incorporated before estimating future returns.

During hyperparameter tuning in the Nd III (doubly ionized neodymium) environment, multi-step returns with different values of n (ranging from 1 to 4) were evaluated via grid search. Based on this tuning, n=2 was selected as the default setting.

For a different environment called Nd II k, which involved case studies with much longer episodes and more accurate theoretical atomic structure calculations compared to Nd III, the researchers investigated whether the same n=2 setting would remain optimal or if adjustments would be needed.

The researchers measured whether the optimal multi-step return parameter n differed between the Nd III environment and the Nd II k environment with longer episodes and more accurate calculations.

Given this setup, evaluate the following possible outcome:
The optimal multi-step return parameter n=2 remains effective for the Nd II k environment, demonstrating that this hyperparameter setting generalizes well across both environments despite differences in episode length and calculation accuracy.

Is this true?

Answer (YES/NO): NO